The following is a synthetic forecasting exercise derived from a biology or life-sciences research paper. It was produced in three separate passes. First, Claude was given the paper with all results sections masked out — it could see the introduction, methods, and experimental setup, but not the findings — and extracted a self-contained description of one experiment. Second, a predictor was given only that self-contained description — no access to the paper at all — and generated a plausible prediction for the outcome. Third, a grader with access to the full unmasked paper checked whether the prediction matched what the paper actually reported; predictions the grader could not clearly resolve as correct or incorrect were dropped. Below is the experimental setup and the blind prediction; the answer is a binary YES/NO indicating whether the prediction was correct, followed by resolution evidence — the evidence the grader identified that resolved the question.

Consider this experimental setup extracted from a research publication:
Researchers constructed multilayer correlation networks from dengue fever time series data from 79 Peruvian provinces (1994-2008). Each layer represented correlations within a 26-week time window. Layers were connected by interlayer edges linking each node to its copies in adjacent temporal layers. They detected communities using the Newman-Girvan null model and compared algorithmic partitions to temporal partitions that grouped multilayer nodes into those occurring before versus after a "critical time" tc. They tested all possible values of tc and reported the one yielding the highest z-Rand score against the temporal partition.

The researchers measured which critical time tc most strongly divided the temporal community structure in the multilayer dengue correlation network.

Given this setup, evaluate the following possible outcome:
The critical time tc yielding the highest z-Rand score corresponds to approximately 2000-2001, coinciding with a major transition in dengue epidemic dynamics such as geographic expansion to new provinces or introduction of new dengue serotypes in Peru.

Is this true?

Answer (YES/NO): YES